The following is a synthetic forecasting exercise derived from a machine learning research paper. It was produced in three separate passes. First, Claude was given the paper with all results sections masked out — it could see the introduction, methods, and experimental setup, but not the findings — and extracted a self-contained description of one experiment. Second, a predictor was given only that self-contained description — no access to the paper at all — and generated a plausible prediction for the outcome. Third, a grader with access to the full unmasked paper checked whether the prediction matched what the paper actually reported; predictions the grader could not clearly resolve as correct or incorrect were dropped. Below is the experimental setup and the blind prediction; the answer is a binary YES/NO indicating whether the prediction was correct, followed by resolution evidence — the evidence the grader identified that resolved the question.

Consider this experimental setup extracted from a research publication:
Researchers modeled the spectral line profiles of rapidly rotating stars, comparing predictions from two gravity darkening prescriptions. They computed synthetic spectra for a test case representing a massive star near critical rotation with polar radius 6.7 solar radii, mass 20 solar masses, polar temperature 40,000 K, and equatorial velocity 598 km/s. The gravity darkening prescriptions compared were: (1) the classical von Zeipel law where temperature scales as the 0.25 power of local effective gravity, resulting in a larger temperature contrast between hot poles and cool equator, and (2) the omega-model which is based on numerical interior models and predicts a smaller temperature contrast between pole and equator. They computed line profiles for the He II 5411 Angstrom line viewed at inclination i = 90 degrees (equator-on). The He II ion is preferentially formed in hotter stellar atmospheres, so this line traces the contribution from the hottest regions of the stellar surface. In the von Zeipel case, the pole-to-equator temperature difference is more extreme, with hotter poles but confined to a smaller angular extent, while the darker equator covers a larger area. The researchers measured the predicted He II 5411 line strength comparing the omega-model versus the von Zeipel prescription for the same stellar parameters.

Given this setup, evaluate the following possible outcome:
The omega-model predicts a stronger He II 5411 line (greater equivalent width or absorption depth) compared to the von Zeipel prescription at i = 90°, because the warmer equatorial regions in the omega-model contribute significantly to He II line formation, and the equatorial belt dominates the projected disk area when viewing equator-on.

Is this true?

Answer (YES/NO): YES